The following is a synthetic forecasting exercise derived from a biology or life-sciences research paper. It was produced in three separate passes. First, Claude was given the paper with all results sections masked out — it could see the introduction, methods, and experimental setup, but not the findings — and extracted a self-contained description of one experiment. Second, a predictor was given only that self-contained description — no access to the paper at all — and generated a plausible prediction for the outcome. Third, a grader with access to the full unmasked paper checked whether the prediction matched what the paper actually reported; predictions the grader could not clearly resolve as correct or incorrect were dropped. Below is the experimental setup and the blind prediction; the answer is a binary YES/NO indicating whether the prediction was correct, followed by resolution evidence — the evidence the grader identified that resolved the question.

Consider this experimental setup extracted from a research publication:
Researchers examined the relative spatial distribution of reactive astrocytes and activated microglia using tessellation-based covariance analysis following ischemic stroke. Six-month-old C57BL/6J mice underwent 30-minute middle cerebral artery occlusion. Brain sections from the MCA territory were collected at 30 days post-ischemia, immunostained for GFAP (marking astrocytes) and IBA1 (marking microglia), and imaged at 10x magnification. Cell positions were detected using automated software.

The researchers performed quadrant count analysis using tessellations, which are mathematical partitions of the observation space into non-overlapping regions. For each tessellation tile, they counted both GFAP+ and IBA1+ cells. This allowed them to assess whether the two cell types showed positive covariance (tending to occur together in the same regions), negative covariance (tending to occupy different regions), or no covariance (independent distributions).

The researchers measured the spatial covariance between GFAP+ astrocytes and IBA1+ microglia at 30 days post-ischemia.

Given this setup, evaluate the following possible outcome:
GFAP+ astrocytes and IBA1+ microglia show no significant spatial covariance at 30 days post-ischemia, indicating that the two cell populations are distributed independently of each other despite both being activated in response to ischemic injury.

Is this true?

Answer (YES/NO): NO